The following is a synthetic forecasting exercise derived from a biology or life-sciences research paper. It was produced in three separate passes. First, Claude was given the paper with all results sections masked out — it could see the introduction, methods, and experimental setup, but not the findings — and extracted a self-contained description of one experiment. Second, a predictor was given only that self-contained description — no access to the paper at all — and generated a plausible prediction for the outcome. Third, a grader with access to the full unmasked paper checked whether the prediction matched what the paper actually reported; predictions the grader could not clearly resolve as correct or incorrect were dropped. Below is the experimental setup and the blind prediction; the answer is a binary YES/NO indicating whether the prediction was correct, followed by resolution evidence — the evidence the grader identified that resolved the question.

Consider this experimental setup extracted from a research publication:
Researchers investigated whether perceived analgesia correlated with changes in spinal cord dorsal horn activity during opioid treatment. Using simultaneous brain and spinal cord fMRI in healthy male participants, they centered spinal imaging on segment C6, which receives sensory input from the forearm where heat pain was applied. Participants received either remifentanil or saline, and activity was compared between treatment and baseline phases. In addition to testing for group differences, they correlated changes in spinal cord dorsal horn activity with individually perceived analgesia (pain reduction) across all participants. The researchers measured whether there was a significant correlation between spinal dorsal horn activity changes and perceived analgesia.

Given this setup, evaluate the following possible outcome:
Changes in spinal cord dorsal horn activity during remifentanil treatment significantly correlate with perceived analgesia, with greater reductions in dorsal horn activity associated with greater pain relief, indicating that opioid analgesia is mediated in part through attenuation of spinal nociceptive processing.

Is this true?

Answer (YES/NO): NO